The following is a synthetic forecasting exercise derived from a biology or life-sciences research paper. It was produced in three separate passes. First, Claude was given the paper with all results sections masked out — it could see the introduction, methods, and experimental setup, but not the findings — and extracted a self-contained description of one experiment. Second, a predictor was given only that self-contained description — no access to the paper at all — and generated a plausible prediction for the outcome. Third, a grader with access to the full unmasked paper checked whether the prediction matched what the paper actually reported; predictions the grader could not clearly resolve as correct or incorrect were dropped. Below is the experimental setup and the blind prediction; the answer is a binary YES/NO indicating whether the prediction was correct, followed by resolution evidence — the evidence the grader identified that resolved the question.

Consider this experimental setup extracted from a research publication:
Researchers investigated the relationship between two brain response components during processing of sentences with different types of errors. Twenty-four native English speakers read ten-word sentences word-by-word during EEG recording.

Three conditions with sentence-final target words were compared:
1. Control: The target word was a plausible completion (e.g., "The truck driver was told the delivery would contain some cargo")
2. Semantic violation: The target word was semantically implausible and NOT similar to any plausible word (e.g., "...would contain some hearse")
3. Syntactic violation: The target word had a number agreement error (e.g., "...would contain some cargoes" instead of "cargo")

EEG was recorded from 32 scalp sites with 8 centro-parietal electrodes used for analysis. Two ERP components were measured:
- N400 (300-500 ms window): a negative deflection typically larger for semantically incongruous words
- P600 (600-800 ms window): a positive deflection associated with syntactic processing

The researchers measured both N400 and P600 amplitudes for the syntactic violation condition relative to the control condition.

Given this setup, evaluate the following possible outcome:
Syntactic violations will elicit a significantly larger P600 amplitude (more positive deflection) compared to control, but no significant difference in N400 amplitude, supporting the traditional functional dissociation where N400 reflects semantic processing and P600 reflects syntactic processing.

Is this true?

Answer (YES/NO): YES